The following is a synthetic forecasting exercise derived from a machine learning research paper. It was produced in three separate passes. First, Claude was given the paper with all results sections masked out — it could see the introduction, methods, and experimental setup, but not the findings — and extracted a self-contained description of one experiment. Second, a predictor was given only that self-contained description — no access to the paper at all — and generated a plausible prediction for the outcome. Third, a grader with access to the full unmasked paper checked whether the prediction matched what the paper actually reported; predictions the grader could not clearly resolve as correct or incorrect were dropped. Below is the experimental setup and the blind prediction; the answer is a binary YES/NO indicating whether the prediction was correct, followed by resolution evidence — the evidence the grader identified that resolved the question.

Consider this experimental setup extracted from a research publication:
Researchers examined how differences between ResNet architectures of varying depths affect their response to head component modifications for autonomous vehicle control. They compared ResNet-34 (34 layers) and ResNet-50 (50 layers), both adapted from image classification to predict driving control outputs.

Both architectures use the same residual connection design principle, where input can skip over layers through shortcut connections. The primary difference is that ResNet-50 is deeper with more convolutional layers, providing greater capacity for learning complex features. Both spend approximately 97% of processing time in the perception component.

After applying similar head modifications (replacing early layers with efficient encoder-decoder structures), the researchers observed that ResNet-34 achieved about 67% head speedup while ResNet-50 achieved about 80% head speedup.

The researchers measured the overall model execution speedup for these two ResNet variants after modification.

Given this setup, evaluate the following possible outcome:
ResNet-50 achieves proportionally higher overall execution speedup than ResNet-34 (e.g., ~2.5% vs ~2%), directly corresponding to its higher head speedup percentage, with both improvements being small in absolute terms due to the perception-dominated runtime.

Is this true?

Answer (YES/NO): NO